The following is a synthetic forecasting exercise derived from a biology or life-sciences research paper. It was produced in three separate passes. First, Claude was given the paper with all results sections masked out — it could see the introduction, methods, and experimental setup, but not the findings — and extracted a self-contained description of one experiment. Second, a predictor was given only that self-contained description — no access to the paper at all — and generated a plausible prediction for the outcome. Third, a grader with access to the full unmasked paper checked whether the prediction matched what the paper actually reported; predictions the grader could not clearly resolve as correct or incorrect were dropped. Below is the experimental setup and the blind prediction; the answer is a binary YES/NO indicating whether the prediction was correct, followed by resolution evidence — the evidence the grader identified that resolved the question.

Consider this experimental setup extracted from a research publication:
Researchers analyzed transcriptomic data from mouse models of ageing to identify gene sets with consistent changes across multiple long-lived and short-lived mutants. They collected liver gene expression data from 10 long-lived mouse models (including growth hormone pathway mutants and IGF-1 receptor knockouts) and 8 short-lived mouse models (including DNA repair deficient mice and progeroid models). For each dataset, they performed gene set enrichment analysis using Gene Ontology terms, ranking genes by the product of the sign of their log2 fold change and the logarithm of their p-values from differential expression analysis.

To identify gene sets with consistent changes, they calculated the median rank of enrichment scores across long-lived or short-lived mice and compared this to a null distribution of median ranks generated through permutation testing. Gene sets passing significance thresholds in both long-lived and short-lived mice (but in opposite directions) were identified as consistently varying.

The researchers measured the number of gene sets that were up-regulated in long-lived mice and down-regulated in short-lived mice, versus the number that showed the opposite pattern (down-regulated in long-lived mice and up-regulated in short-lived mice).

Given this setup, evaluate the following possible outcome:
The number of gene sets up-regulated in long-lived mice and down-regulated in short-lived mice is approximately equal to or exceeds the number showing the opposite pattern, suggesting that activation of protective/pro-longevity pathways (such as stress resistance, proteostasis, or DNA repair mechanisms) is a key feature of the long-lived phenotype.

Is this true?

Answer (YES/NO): NO